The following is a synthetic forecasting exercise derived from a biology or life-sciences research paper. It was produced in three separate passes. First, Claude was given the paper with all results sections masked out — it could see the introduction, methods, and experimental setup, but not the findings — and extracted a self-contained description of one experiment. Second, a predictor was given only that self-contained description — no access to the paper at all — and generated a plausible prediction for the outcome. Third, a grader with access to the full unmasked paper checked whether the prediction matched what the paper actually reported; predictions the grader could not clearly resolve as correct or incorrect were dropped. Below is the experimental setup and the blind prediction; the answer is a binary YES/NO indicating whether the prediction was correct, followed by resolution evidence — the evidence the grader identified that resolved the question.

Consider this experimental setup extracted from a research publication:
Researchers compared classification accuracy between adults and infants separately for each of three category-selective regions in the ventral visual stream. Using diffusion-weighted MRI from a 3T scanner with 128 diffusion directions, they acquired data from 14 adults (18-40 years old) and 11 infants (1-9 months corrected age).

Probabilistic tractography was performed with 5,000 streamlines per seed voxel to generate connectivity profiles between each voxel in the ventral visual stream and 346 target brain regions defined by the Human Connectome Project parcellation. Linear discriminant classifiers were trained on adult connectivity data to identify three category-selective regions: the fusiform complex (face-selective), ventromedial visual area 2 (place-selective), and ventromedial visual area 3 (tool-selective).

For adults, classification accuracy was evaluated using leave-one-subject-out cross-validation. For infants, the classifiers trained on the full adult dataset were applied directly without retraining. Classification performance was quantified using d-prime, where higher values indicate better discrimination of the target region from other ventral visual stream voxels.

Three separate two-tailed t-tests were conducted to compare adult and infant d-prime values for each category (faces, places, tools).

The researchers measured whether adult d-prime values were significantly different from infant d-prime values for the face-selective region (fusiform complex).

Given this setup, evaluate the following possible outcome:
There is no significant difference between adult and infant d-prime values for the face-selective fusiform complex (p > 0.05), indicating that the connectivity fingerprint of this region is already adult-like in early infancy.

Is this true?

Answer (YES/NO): YES